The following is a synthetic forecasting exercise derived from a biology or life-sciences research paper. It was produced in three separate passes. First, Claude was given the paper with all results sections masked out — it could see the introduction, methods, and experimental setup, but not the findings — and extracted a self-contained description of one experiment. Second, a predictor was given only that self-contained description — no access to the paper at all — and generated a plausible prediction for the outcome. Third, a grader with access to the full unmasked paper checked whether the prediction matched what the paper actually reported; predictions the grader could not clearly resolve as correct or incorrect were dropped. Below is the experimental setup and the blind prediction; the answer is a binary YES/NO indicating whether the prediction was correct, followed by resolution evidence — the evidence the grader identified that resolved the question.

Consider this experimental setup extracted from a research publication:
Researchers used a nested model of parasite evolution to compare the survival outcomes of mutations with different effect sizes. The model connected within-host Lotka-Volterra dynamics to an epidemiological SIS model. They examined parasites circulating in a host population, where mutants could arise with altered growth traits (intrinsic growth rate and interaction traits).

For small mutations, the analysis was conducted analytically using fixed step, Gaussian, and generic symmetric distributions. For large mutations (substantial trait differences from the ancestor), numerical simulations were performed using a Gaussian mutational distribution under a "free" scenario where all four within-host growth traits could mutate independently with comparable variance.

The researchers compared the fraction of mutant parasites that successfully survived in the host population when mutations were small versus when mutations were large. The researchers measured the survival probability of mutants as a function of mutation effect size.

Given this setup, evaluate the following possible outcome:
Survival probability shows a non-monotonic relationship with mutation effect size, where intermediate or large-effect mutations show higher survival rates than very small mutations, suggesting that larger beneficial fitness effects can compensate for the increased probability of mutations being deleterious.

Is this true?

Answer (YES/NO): NO